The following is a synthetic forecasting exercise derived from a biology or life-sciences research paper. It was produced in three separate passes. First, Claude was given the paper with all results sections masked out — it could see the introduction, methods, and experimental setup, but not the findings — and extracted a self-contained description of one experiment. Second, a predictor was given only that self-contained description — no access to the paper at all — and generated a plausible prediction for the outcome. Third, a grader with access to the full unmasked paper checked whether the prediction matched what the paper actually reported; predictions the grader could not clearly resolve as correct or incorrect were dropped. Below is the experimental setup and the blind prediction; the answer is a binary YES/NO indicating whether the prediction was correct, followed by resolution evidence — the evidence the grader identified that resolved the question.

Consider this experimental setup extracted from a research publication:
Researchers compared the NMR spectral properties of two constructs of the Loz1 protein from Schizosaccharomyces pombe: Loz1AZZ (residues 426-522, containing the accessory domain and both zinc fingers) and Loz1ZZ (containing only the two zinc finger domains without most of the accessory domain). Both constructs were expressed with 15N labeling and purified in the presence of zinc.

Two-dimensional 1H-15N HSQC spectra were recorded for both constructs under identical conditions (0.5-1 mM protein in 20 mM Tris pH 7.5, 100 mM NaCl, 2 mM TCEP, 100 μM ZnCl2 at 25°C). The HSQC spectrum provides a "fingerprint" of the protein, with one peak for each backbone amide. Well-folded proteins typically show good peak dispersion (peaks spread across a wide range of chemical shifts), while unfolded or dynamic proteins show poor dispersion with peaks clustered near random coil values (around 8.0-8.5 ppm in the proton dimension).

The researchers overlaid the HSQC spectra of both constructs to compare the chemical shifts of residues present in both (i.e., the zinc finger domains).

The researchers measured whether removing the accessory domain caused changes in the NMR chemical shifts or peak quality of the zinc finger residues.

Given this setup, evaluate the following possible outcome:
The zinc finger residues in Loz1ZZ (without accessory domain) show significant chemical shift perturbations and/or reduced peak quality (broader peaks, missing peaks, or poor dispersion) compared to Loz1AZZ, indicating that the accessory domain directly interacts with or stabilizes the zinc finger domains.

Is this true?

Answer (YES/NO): NO